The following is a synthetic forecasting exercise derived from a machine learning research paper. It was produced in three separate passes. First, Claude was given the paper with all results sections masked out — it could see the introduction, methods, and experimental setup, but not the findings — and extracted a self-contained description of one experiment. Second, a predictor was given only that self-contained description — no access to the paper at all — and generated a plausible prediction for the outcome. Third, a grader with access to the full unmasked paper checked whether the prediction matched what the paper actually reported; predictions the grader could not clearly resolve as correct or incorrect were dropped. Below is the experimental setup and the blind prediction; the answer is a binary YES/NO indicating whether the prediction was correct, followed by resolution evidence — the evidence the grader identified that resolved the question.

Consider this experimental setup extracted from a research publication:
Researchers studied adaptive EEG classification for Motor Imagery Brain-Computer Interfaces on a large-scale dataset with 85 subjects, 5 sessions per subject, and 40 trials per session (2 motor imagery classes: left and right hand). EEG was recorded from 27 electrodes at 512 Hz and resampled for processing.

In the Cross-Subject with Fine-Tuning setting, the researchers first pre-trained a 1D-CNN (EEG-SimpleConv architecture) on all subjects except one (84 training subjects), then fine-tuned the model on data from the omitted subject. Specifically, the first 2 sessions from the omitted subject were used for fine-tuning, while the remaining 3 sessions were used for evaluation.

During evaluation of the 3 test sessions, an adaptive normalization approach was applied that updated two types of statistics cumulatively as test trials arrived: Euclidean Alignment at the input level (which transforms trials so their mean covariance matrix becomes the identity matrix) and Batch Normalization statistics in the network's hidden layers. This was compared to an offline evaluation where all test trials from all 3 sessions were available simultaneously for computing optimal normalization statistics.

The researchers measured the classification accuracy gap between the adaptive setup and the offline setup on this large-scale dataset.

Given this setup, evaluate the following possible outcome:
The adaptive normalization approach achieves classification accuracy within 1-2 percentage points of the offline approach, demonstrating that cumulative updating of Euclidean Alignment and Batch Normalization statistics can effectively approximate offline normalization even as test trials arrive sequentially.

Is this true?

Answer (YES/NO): YES